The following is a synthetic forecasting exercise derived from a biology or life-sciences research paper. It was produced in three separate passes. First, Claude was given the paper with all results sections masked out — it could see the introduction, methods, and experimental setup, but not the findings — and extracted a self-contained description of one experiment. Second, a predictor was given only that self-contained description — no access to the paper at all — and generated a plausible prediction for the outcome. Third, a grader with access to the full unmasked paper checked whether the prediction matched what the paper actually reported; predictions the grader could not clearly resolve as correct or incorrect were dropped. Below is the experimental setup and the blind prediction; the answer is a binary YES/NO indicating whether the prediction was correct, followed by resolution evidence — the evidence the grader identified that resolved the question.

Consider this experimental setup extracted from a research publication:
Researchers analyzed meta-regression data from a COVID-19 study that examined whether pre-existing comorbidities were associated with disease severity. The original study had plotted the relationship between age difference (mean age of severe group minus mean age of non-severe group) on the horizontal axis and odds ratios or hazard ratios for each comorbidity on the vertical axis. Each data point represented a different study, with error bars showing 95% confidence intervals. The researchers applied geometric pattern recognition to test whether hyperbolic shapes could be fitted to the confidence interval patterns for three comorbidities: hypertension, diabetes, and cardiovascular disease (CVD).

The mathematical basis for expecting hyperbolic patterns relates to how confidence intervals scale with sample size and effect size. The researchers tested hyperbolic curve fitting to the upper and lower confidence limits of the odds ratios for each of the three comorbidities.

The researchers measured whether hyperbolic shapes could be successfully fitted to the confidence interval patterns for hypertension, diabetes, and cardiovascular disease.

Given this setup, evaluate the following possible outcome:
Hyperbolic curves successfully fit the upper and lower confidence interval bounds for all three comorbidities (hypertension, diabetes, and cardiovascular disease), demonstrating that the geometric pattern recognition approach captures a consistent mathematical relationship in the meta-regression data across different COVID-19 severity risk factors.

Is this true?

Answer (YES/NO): NO